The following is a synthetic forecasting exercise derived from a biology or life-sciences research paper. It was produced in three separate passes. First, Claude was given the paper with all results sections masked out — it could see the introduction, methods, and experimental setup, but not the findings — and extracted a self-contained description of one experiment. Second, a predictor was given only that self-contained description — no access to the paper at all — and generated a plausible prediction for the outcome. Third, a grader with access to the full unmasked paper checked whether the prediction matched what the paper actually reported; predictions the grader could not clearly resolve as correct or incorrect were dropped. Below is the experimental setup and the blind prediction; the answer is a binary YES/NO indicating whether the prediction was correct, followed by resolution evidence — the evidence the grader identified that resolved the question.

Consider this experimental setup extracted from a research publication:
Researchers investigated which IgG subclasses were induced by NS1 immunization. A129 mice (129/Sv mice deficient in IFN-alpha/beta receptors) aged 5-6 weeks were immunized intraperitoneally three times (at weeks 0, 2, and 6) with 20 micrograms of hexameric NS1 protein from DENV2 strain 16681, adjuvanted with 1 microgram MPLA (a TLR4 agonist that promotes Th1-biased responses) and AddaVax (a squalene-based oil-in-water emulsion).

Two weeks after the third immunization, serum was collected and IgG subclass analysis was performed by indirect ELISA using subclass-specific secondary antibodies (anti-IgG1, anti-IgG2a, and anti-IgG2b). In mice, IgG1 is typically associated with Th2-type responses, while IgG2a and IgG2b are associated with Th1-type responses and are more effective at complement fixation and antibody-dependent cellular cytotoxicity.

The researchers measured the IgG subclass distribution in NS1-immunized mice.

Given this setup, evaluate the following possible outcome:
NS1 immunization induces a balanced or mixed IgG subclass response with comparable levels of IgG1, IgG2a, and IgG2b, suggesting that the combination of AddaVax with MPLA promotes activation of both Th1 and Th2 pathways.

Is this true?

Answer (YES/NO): NO